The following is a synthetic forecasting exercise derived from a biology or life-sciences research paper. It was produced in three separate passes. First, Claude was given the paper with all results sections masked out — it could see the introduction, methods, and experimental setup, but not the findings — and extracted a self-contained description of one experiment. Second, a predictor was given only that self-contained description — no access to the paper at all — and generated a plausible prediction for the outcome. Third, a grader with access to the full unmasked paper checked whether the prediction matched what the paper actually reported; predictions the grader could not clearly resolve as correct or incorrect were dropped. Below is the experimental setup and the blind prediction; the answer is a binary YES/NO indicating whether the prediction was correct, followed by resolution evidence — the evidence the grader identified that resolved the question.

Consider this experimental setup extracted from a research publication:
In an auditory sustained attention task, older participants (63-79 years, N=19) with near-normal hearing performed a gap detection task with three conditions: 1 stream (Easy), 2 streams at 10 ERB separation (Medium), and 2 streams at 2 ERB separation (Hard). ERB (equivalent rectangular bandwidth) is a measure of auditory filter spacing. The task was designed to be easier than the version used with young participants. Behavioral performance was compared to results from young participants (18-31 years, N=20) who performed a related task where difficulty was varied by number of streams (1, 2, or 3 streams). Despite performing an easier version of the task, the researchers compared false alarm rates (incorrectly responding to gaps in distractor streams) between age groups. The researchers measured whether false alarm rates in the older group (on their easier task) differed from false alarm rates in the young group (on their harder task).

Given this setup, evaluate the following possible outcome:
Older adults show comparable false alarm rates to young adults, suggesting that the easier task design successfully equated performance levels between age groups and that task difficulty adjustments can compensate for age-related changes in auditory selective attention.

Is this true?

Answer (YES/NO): NO